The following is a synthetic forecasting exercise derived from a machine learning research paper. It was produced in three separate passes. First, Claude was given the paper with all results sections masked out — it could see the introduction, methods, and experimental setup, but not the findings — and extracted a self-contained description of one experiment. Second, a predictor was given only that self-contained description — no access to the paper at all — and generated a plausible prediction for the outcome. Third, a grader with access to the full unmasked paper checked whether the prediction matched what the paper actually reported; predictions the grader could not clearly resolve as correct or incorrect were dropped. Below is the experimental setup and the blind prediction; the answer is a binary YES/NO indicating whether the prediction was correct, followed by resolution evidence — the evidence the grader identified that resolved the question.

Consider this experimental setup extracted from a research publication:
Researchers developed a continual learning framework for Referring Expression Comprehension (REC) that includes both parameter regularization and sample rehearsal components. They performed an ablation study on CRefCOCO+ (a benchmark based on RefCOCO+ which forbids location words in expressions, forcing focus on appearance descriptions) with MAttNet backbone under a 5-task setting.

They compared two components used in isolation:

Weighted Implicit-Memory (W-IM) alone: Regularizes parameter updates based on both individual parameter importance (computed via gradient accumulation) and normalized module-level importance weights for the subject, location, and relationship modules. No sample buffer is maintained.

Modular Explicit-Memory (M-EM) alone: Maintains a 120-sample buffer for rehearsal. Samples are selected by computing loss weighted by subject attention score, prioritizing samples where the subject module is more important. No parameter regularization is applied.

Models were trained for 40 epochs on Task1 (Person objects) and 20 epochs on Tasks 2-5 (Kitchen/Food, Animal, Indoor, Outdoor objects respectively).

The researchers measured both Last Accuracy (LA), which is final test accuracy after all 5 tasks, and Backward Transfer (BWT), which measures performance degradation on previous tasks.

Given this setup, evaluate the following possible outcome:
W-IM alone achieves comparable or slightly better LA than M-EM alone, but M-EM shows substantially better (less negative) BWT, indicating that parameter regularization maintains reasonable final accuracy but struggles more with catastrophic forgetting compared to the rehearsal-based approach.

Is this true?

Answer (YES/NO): NO